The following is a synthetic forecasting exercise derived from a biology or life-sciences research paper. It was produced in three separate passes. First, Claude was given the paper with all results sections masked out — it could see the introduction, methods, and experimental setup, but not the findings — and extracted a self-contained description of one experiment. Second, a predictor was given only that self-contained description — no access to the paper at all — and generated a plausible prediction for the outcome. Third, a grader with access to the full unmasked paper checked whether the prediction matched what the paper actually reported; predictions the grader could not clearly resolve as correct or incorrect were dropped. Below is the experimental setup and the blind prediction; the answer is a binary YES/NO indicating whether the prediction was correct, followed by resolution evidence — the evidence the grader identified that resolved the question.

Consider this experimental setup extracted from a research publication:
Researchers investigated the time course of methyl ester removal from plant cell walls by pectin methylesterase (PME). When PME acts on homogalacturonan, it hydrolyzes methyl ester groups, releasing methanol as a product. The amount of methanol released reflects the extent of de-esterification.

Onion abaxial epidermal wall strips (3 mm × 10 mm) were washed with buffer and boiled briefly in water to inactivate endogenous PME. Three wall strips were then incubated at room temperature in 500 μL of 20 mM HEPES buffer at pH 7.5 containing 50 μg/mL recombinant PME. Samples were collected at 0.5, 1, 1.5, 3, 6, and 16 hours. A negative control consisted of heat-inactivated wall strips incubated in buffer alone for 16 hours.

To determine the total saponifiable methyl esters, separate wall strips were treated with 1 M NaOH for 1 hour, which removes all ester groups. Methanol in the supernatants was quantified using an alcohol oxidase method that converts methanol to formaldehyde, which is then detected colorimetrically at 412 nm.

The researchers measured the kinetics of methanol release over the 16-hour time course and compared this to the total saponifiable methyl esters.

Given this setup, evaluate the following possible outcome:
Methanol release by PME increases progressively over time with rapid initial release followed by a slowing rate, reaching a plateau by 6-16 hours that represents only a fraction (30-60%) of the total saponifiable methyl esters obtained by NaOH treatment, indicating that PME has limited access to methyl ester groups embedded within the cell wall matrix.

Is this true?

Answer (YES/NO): YES